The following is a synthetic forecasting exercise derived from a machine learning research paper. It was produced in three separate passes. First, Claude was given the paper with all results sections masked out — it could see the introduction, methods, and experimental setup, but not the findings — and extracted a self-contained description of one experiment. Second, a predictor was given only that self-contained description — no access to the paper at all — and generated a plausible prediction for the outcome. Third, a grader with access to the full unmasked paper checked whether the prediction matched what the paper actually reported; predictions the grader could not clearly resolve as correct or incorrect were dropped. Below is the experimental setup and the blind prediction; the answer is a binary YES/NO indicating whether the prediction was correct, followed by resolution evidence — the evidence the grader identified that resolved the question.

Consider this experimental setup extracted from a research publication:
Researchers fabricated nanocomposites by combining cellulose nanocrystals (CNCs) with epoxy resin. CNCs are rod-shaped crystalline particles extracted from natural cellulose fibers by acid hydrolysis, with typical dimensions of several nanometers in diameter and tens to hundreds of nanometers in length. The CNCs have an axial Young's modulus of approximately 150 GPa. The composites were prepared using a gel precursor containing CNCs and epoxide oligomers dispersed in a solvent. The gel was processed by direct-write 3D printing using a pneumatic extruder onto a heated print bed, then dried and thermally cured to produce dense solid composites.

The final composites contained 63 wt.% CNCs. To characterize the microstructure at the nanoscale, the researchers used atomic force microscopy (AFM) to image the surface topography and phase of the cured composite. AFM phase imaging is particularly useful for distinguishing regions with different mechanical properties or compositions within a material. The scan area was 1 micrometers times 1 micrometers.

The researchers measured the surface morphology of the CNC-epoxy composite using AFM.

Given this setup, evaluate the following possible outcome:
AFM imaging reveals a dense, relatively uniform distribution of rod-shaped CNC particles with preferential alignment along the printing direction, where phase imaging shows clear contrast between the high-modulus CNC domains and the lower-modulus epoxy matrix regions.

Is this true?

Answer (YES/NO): NO